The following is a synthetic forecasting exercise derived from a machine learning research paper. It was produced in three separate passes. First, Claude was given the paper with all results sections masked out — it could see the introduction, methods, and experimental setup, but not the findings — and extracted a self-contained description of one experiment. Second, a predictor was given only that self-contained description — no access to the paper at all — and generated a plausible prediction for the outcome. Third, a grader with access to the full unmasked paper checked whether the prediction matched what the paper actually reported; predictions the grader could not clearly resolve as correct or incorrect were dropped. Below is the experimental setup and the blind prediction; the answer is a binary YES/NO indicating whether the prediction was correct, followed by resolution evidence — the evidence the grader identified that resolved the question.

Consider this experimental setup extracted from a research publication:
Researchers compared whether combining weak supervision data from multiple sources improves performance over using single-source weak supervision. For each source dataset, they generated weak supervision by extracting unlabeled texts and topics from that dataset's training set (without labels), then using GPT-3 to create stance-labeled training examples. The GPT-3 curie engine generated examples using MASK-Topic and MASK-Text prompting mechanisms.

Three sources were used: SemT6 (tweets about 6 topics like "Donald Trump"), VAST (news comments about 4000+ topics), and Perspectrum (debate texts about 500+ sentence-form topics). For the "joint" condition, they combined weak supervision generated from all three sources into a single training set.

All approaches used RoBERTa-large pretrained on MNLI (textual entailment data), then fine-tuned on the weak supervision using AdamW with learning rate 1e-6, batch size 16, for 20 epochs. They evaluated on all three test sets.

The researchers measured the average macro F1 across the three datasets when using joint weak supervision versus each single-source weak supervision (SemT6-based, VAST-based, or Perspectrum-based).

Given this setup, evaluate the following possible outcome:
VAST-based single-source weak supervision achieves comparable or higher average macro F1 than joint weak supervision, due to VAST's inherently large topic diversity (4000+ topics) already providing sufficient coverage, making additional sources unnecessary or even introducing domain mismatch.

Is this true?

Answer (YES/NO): NO